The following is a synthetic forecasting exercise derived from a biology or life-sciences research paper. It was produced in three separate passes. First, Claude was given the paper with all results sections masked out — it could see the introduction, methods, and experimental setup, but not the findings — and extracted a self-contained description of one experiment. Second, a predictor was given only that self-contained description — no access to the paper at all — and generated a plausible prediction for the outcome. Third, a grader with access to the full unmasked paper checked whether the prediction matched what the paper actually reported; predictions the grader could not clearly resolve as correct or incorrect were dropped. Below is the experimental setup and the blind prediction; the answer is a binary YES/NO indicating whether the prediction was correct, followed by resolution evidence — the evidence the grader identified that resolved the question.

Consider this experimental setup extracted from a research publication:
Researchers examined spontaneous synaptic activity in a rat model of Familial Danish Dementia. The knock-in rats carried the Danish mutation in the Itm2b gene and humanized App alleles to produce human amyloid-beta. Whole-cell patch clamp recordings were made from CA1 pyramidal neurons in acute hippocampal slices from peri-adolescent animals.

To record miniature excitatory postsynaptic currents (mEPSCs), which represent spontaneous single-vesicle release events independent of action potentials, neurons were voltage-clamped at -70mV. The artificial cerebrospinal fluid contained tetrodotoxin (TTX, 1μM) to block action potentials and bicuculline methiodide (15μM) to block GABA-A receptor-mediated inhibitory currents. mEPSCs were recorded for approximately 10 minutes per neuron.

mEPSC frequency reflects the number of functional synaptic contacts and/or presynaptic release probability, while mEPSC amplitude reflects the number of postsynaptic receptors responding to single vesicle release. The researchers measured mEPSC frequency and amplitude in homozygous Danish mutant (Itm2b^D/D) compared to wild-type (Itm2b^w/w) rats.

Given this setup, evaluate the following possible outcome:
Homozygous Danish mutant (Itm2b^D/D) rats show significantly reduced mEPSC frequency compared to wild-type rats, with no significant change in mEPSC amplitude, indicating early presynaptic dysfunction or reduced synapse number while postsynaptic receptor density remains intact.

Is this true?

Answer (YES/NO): NO